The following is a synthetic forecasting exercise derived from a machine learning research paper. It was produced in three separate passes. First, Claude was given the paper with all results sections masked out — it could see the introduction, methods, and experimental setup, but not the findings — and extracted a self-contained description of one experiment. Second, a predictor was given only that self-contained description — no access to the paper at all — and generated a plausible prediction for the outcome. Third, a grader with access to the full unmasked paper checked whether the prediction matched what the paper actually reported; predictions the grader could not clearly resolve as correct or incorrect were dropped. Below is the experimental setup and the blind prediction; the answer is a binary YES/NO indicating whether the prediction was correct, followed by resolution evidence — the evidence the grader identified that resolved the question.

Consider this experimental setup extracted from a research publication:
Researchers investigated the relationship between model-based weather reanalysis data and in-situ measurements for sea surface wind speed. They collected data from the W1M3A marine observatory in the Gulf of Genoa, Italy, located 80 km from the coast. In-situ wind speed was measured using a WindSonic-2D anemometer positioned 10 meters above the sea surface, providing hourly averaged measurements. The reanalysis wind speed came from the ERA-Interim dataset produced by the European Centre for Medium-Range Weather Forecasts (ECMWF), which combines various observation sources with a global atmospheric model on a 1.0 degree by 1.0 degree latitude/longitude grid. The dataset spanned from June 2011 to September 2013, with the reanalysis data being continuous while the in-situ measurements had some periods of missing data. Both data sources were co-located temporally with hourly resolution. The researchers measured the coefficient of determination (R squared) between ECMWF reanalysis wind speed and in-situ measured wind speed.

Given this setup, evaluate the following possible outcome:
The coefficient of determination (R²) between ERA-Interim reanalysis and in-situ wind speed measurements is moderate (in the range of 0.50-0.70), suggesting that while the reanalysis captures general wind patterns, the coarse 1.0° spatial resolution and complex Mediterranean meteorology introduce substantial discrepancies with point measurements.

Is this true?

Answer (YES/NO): NO